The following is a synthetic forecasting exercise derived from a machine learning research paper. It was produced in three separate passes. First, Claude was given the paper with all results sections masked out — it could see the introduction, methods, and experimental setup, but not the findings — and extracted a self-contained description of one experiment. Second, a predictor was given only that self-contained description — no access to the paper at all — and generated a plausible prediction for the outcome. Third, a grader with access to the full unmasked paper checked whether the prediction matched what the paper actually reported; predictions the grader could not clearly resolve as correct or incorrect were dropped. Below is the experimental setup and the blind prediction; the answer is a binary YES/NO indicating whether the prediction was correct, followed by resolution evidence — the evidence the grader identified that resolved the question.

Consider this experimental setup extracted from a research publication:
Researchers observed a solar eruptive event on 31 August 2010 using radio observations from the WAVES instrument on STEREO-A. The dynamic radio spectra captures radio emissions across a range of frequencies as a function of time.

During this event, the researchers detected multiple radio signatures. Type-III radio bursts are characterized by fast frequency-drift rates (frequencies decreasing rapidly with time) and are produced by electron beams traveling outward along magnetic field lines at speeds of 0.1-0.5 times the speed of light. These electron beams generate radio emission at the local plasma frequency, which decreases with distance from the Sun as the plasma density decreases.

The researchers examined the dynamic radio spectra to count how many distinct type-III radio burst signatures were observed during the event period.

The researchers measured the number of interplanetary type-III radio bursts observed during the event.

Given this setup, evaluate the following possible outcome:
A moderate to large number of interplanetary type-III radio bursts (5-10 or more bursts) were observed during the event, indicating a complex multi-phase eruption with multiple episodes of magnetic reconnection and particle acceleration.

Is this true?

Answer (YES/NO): NO